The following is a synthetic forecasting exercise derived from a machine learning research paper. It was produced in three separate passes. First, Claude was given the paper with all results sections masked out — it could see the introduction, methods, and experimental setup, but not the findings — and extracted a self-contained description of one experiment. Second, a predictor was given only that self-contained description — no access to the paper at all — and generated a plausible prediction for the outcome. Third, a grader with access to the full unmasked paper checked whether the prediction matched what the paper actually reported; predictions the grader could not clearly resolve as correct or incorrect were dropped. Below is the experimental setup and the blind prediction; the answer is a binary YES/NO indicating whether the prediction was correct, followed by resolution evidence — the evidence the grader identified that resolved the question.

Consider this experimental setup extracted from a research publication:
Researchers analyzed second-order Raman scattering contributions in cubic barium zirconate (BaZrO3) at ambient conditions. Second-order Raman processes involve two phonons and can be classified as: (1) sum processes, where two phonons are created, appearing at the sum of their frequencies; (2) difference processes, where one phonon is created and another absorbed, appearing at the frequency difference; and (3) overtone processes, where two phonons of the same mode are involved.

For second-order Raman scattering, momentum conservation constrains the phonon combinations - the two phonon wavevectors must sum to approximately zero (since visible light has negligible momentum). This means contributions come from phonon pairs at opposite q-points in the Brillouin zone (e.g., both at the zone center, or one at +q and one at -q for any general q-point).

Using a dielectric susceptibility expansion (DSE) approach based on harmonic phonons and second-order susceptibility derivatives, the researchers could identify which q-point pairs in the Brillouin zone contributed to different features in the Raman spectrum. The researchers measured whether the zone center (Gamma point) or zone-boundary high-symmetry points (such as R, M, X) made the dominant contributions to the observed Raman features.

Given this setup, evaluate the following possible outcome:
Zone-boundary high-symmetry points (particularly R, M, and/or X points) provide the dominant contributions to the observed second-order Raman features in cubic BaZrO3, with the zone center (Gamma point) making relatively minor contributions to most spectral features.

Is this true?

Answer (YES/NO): NO